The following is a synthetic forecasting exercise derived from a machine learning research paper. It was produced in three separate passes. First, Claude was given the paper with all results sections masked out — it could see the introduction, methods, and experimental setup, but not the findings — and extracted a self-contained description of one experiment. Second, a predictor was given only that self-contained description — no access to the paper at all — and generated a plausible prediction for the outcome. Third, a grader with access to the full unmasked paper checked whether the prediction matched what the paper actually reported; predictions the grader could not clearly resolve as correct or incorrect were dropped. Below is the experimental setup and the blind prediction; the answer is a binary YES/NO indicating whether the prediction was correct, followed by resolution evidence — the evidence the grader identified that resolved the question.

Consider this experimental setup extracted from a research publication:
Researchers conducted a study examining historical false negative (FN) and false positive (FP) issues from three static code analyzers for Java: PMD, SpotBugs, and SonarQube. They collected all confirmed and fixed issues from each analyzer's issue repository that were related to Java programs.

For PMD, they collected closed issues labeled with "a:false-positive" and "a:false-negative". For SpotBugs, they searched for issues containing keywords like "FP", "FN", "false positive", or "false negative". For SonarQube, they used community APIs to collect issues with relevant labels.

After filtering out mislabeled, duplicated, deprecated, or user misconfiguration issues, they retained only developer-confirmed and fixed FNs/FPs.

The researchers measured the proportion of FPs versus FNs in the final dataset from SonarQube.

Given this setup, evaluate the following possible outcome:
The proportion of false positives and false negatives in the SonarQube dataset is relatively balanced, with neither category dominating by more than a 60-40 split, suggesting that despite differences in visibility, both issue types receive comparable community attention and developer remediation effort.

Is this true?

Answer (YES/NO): NO